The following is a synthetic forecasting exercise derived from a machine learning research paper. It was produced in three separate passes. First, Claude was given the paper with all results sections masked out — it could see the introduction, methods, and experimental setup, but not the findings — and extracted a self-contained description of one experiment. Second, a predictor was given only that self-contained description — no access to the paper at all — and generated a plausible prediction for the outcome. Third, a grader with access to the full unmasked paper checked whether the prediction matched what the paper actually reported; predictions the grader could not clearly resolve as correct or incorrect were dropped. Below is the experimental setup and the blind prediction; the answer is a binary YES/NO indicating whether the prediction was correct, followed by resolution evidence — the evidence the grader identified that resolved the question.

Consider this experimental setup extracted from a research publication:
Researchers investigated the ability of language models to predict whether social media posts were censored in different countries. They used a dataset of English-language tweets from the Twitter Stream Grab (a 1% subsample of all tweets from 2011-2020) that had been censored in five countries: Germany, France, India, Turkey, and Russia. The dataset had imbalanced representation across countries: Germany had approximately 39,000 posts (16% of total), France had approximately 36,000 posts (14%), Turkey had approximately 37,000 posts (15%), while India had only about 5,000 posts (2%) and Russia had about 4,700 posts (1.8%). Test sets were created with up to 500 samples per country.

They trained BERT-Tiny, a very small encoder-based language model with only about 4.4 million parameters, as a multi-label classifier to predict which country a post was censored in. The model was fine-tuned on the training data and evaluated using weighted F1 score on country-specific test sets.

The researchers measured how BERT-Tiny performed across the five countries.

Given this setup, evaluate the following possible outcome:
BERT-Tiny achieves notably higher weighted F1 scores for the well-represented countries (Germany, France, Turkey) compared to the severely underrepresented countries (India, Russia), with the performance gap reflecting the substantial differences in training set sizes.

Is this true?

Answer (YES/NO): YES